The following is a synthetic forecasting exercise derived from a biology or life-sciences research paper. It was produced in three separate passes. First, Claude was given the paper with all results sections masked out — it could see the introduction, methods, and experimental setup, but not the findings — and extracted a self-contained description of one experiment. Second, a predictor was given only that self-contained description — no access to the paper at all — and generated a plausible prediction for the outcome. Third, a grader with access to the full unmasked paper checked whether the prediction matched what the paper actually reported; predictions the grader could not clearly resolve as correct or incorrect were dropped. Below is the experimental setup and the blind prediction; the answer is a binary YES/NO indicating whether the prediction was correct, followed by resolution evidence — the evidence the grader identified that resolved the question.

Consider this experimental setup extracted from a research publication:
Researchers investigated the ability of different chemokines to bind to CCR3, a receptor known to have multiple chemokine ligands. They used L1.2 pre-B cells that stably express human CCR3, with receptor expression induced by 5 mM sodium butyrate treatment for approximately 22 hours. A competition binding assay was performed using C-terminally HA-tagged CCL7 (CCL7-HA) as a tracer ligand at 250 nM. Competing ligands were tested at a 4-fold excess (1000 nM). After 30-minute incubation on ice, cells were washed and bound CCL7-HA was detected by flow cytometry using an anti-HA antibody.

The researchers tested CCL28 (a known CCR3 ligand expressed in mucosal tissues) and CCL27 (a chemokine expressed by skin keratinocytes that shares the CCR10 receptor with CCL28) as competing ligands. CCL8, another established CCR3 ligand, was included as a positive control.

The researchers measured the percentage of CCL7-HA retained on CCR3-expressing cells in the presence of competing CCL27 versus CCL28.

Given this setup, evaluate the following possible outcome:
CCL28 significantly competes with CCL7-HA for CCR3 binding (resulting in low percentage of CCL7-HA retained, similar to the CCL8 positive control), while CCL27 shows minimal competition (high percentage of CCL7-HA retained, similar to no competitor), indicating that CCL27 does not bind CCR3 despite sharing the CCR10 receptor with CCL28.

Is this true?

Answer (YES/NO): YES